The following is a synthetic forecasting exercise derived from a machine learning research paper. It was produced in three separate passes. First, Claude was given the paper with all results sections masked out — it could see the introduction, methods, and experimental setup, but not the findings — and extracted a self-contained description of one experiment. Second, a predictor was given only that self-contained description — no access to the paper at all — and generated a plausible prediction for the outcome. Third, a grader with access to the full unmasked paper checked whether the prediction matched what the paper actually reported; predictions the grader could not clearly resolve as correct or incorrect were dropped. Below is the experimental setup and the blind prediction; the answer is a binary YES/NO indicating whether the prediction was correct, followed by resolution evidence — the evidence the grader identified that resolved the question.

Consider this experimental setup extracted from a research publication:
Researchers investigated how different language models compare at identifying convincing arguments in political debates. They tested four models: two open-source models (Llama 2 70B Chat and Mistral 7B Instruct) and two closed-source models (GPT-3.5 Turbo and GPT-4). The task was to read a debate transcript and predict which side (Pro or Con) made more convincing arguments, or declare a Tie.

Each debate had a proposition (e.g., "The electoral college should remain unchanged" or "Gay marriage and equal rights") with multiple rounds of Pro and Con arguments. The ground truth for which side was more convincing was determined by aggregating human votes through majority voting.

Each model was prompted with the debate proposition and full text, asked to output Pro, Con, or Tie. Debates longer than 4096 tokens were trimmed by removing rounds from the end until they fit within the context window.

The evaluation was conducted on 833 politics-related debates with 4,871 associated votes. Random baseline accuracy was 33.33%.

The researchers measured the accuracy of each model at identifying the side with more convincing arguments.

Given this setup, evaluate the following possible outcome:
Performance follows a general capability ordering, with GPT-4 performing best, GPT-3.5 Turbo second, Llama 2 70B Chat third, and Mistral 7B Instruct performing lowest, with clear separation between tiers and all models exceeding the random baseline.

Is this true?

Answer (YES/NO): NO